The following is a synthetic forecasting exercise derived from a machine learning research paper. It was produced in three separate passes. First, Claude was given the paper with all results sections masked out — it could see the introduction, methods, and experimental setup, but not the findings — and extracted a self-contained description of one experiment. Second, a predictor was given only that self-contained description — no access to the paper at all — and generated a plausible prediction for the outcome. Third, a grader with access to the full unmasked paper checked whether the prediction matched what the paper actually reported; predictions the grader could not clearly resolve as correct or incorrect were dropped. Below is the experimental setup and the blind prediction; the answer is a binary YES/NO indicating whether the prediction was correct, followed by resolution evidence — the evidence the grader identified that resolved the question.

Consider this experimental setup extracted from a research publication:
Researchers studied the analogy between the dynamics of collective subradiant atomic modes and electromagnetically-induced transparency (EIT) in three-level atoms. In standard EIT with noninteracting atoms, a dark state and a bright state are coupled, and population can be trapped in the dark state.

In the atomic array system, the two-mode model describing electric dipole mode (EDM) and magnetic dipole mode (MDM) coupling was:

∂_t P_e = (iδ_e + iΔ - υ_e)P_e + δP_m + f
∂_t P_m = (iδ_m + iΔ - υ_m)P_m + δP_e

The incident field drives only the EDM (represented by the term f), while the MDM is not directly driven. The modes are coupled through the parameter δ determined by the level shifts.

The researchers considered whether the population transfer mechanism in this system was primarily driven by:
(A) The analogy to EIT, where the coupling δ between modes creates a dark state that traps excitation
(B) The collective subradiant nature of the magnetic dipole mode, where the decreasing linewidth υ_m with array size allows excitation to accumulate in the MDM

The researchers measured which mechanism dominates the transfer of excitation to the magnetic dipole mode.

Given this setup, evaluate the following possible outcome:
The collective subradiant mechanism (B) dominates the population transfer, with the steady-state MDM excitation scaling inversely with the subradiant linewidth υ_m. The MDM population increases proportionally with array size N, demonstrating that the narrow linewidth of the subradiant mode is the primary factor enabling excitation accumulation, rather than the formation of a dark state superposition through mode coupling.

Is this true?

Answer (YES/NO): YES